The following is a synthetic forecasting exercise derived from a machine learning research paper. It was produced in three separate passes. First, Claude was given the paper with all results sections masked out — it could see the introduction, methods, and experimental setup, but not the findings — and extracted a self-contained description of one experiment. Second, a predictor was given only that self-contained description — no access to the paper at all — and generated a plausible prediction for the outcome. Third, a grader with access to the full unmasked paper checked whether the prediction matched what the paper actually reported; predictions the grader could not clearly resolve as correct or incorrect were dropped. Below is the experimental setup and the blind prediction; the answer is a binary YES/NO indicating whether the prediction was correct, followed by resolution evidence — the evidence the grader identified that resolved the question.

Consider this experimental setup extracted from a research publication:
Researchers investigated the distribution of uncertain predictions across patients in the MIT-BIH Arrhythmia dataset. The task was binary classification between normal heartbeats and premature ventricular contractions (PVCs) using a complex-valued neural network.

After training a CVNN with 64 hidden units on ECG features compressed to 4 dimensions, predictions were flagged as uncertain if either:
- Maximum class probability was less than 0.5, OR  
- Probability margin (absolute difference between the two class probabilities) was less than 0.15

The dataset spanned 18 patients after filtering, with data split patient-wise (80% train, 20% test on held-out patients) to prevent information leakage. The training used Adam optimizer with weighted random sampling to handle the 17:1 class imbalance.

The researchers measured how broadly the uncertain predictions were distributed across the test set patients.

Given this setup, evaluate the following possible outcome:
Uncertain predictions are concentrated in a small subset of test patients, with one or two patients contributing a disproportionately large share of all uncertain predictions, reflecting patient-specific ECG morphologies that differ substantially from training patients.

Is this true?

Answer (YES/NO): NO